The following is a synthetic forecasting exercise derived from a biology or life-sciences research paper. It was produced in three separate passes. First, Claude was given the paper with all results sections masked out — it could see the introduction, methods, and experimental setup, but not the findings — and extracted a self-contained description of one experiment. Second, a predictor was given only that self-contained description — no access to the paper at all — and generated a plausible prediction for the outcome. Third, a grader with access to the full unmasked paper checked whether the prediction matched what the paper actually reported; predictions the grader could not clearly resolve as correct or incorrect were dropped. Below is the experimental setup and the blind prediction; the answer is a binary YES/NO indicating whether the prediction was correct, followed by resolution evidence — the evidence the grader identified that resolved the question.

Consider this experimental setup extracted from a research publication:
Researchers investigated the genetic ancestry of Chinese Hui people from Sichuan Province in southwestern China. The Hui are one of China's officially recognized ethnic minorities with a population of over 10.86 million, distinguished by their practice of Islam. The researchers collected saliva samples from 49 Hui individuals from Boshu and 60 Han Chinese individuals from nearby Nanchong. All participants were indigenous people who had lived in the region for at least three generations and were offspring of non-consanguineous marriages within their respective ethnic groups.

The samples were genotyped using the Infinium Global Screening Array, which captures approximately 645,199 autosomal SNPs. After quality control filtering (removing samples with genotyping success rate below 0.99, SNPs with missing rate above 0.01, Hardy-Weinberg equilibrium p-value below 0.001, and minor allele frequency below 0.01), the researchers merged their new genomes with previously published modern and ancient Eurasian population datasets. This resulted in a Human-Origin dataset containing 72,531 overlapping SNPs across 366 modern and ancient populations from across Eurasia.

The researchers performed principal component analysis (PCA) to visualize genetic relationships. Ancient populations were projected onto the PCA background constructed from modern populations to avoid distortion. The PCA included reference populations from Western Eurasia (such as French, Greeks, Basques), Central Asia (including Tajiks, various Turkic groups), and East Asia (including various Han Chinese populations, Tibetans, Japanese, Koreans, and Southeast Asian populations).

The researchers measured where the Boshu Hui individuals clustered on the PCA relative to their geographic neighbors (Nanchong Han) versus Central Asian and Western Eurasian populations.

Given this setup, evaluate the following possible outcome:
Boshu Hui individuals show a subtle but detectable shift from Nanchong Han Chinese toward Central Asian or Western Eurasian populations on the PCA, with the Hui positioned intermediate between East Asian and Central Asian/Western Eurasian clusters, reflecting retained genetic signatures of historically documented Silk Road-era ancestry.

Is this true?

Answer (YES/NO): NO